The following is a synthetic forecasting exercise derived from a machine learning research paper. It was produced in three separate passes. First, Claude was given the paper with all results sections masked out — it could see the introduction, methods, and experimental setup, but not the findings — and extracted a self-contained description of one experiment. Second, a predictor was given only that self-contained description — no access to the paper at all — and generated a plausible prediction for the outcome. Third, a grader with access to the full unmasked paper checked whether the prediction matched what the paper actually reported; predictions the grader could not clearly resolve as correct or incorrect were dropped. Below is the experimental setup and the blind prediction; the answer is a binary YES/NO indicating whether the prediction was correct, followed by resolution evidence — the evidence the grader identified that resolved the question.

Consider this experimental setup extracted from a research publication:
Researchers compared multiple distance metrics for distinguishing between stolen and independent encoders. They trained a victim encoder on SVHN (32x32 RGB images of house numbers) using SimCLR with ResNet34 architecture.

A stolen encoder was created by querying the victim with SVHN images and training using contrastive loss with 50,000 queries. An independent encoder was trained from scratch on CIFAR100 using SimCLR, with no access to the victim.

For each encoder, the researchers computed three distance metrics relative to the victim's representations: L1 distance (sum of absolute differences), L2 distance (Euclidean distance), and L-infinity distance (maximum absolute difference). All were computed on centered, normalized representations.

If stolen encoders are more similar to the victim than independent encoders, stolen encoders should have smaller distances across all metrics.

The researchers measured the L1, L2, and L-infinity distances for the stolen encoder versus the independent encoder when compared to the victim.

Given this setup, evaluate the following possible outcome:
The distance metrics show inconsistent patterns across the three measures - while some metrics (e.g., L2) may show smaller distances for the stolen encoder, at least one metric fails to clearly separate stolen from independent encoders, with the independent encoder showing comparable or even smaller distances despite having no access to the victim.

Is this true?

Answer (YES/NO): NO